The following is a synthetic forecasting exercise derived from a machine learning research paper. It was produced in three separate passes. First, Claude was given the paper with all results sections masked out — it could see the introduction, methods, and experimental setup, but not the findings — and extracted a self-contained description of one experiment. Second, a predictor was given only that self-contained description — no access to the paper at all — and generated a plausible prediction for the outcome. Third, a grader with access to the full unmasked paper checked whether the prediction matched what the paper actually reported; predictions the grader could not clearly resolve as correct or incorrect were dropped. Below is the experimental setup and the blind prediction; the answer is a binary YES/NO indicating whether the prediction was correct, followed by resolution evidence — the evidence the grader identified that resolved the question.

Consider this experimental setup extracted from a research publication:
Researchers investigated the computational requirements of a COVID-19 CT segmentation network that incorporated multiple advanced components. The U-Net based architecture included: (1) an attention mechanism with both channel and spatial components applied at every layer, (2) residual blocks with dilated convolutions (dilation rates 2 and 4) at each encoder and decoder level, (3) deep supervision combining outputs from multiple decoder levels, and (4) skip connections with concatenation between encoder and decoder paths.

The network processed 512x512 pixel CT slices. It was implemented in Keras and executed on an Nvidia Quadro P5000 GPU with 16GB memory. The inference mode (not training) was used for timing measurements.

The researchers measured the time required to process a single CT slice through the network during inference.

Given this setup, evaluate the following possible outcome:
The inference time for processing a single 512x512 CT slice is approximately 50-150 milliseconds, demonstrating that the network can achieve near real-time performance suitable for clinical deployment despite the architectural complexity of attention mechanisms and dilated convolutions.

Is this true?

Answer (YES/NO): NO